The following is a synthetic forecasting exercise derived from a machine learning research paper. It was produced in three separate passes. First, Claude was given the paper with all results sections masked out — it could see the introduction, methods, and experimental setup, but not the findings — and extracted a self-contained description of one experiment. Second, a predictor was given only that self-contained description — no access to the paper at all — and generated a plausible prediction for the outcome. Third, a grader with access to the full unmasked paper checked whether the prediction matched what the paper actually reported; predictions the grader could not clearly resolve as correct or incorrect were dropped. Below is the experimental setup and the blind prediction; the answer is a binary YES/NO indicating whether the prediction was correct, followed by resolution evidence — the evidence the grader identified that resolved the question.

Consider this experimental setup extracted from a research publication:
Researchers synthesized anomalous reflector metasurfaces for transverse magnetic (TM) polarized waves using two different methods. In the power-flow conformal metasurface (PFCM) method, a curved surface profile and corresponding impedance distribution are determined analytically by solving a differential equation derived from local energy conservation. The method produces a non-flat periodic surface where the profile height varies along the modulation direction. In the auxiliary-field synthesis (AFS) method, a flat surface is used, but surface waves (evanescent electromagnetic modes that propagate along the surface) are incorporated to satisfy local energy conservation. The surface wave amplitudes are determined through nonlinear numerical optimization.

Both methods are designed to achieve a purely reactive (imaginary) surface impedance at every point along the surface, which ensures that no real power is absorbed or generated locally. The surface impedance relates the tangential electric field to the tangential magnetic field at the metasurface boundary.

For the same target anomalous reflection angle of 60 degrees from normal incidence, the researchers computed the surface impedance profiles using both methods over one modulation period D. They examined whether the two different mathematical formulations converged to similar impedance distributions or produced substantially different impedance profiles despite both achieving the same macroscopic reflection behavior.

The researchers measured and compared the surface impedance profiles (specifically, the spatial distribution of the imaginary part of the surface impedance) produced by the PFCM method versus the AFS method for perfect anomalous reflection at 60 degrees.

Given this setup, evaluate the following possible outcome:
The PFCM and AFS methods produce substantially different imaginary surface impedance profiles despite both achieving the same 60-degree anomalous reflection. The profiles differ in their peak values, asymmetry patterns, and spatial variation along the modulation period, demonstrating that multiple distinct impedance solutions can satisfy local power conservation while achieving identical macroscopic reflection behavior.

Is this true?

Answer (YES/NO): YES